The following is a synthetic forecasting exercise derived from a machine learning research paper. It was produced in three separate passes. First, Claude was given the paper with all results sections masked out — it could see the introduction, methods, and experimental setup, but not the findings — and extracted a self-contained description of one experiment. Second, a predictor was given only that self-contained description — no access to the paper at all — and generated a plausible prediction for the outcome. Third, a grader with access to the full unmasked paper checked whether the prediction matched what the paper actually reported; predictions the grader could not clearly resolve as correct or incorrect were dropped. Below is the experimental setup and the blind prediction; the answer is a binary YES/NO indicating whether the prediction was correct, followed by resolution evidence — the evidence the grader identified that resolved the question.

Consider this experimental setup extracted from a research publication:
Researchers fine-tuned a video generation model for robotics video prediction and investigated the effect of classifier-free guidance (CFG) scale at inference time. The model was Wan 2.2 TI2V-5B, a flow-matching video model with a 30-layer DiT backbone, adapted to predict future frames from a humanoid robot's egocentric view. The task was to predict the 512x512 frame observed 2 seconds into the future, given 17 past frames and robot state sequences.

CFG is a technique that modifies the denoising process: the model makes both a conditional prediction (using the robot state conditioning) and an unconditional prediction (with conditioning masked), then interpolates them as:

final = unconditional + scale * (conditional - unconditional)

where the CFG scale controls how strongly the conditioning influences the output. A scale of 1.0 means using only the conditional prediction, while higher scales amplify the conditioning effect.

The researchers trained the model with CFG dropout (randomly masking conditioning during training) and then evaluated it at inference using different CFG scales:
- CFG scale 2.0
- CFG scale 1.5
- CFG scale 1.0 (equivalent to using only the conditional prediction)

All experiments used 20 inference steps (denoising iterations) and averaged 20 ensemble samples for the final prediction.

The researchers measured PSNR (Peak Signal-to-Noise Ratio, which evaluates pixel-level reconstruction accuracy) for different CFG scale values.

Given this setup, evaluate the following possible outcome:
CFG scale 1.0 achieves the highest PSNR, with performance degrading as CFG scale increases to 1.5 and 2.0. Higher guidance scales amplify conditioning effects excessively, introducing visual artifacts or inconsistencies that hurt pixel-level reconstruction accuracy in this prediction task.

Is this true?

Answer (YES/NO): YES